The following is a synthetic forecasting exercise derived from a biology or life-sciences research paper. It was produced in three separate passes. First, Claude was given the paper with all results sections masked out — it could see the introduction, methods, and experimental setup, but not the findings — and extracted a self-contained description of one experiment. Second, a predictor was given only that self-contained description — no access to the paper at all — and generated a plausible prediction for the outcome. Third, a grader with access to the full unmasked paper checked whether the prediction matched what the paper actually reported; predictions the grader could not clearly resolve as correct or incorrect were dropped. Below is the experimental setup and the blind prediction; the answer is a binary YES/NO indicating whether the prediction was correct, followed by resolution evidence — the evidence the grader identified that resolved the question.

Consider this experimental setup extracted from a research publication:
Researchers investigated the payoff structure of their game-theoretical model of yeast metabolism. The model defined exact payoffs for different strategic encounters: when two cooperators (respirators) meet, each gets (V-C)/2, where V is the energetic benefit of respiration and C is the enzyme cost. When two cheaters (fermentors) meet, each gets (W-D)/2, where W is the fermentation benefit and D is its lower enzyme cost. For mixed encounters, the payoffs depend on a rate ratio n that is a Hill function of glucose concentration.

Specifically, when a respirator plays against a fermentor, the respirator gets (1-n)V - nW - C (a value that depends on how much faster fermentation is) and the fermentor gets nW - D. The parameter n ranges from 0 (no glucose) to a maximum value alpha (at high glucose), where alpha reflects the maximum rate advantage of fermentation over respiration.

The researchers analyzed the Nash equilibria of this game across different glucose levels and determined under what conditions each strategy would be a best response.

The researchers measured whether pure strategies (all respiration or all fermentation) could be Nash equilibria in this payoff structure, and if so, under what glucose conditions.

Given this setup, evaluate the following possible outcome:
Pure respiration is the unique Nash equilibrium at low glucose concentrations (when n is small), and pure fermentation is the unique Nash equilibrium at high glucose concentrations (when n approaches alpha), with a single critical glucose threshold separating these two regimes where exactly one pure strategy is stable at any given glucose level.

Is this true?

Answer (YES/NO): NO